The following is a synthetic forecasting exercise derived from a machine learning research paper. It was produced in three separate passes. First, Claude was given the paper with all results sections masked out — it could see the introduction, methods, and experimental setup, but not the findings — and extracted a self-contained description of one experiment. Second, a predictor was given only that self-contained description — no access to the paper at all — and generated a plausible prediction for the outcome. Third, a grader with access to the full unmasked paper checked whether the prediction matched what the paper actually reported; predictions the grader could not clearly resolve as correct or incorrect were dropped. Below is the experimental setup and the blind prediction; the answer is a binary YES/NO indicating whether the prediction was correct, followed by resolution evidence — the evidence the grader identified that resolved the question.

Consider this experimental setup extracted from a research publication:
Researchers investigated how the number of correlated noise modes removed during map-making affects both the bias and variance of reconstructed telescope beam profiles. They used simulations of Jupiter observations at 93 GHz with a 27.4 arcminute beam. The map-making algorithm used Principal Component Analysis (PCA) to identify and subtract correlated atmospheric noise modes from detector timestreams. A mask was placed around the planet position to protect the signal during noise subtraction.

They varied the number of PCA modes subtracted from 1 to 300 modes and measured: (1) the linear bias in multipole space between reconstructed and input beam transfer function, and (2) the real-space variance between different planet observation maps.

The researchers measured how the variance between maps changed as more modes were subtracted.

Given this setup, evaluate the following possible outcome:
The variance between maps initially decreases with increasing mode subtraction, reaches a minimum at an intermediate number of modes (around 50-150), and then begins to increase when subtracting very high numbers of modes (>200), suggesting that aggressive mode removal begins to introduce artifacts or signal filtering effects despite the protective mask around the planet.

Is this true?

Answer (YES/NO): NO